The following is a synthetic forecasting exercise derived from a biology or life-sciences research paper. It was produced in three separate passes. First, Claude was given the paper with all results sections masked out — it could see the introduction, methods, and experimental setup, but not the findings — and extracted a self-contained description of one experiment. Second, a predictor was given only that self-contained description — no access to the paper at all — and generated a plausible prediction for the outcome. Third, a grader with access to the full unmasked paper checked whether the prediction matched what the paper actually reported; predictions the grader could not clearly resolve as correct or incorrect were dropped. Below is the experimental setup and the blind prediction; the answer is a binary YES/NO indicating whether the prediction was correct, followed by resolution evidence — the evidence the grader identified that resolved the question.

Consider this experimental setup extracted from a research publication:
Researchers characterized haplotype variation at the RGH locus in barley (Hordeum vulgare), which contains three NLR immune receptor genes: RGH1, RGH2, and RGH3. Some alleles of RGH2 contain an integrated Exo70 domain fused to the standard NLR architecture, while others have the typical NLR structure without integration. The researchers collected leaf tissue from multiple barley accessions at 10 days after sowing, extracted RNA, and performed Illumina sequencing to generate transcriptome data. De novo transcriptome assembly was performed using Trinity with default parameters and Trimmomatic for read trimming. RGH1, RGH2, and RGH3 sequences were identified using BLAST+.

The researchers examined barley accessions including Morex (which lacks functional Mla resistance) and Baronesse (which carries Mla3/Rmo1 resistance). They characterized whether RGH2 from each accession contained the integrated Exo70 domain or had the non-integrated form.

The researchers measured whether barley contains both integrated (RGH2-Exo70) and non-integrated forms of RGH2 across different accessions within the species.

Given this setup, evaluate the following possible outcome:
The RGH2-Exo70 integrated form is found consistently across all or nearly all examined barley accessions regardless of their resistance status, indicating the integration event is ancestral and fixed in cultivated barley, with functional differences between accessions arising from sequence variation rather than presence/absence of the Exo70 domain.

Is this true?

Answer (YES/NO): NO